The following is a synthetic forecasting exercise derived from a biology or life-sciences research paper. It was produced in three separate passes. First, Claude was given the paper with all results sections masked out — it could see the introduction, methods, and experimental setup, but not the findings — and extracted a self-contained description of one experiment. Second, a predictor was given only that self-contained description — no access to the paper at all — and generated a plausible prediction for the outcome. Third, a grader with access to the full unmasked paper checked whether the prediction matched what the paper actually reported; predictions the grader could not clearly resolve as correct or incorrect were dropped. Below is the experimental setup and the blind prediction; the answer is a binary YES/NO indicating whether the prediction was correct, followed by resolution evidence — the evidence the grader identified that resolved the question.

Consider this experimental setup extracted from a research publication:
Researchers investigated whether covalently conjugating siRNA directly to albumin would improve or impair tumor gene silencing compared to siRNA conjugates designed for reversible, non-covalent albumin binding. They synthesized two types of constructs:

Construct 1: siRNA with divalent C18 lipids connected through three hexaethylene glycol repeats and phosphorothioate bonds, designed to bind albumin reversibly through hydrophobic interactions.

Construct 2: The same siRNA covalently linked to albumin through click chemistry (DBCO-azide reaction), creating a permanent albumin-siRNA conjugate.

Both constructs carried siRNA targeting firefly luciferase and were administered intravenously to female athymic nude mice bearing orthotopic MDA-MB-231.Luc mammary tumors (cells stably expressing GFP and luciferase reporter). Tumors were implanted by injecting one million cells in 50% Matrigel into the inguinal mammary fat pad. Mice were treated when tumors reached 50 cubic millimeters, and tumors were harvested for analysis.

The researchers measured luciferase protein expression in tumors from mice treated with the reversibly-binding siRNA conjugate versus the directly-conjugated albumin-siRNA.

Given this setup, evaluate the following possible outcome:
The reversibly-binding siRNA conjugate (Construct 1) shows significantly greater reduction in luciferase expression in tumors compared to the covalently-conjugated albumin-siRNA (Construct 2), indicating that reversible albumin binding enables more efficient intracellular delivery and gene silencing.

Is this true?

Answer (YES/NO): YES